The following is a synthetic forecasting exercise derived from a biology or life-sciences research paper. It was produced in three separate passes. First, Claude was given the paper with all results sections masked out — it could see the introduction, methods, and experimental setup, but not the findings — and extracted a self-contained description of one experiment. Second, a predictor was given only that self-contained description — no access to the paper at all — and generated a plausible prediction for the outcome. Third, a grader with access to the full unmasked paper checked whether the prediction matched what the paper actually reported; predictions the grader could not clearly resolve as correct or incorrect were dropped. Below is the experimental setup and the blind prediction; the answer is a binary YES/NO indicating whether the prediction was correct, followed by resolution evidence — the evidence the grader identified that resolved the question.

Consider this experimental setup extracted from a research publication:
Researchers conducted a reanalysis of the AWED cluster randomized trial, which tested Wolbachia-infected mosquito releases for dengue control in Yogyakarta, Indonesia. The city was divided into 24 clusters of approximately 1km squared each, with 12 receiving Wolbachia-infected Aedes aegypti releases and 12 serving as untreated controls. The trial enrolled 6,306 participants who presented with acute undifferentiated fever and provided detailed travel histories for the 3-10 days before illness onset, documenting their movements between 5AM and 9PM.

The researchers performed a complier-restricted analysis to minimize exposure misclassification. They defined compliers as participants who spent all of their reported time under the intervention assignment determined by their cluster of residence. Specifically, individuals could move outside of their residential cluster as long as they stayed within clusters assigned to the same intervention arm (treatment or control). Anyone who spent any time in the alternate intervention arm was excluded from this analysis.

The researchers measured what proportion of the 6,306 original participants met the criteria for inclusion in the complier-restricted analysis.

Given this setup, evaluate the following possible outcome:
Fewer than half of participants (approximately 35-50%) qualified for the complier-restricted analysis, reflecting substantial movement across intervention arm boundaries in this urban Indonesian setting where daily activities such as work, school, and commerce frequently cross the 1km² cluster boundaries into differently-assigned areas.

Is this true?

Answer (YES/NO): YES